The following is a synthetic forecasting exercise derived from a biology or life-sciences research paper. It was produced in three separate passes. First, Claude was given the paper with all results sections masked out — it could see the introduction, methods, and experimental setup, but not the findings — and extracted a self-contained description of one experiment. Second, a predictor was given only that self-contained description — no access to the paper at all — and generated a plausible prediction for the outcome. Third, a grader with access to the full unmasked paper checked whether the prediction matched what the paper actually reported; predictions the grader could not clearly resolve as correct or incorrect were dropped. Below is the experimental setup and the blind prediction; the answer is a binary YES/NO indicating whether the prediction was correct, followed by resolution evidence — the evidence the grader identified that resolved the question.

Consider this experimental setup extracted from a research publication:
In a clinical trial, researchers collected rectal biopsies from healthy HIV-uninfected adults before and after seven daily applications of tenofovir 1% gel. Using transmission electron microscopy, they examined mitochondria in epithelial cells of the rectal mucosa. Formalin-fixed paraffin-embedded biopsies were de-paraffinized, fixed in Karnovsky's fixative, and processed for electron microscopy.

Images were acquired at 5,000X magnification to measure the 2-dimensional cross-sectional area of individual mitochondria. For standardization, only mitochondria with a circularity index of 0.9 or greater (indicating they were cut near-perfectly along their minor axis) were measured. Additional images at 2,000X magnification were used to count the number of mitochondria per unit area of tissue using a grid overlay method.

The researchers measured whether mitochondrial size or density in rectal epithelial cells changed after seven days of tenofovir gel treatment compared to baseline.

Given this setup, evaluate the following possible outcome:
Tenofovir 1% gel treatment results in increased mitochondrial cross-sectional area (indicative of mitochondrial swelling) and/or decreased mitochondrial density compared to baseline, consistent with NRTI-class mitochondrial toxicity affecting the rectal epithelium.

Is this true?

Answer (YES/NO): YES